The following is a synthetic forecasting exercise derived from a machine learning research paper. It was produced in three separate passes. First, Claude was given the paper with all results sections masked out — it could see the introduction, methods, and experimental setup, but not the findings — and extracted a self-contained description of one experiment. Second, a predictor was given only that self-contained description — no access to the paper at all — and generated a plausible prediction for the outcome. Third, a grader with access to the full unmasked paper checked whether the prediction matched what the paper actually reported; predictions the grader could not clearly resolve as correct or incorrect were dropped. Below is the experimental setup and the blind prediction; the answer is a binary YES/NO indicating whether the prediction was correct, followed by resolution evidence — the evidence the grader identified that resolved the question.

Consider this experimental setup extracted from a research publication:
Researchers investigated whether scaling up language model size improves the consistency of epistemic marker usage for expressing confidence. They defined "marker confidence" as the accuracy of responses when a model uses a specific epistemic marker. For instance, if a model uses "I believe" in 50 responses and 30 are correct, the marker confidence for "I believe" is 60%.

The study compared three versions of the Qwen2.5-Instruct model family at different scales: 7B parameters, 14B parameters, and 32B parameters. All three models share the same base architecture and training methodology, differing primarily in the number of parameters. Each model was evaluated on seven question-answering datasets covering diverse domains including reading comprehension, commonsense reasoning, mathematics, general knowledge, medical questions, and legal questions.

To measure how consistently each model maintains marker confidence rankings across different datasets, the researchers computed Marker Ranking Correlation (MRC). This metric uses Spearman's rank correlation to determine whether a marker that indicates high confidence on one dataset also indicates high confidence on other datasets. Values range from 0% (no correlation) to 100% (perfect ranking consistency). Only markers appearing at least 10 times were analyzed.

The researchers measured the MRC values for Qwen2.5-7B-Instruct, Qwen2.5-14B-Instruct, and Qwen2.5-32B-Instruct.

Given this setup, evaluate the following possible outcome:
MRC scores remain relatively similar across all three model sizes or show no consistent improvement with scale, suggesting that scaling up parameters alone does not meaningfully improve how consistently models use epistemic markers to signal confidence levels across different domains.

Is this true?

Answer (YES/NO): NO